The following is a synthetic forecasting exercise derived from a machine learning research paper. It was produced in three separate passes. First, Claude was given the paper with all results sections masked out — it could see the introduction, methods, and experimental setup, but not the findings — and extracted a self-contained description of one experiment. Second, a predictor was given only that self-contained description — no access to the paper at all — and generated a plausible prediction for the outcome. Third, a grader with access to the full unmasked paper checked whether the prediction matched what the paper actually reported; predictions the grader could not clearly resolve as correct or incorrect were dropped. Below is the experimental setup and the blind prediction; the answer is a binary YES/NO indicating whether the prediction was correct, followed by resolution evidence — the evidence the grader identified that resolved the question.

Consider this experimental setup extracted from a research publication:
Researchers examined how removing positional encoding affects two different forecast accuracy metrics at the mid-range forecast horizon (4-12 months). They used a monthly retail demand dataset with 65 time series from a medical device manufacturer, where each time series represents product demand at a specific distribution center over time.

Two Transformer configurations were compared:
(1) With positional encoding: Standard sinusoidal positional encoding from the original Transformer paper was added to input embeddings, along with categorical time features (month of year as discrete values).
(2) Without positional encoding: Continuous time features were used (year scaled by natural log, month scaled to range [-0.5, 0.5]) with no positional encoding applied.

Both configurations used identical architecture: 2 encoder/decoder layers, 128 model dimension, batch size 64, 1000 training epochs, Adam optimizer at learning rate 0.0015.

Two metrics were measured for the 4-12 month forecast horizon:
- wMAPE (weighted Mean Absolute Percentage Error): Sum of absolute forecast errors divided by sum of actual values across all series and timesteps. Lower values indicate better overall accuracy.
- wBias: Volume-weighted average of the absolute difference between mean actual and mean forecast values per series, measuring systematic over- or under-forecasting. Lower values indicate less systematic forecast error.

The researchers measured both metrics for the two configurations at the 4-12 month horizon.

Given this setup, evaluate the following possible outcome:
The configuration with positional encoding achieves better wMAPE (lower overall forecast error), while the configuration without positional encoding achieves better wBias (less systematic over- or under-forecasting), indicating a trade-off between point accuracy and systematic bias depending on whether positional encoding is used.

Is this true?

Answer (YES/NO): NO